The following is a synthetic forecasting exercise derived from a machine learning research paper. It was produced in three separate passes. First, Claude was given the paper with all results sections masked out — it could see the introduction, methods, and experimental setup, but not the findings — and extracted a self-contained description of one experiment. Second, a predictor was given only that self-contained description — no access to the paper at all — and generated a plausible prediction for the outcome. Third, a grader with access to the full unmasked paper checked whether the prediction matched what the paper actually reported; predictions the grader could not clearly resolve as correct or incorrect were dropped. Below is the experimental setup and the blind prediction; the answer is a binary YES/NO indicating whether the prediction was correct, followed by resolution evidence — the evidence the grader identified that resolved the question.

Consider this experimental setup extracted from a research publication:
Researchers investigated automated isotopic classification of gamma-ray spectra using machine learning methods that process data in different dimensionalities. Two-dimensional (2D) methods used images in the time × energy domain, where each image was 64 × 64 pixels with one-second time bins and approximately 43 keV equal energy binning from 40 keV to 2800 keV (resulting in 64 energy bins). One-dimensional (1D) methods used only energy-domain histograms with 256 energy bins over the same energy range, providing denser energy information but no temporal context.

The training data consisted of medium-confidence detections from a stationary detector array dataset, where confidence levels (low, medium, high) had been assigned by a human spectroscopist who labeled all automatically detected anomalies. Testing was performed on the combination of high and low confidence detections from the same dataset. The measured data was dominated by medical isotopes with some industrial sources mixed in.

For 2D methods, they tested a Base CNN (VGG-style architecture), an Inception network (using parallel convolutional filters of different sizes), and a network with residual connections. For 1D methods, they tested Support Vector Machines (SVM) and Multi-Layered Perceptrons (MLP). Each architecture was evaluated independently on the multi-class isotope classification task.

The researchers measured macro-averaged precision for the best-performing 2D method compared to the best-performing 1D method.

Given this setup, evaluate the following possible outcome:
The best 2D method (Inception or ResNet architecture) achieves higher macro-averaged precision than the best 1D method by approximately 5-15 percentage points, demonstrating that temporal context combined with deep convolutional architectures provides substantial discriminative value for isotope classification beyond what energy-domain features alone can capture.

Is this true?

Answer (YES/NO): NO